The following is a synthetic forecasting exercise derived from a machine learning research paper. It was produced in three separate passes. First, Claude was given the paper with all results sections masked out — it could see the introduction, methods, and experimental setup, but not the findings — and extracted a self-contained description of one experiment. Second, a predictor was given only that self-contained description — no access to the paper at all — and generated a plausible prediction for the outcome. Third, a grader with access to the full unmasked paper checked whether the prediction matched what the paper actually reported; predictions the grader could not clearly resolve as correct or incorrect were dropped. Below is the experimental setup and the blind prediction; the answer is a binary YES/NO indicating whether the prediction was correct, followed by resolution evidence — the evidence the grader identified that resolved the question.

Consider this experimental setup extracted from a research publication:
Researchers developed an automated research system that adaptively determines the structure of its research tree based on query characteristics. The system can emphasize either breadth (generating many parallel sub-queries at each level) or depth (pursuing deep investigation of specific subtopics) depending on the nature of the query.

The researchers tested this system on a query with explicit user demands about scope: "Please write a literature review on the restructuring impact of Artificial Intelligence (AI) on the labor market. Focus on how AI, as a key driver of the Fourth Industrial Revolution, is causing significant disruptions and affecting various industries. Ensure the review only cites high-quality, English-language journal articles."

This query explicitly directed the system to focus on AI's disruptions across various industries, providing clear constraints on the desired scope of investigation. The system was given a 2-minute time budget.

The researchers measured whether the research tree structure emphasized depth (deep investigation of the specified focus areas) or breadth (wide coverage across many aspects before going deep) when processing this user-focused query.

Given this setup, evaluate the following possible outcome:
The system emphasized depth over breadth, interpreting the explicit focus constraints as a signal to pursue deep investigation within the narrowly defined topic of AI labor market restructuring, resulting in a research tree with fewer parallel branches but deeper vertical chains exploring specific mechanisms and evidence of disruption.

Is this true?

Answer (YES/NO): YES